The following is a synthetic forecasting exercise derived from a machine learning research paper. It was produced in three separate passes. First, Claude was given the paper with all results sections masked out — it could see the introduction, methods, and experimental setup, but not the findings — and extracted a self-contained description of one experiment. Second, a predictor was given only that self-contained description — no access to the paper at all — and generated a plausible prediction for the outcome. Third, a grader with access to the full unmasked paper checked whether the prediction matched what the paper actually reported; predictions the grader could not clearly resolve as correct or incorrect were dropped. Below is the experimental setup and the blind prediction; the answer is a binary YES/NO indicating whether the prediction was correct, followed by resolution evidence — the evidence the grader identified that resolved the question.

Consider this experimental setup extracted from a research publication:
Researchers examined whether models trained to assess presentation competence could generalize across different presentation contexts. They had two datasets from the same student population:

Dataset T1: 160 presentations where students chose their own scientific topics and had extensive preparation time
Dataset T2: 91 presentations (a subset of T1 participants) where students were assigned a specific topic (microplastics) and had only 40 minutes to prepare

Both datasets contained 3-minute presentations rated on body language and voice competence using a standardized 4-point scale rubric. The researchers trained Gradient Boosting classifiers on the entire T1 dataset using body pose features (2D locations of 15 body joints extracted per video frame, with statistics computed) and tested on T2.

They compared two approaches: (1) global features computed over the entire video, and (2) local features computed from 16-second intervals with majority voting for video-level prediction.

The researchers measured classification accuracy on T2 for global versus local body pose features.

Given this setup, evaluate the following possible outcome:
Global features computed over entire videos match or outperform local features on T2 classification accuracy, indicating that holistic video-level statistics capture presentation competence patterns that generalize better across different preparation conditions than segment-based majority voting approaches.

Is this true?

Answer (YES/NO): NO